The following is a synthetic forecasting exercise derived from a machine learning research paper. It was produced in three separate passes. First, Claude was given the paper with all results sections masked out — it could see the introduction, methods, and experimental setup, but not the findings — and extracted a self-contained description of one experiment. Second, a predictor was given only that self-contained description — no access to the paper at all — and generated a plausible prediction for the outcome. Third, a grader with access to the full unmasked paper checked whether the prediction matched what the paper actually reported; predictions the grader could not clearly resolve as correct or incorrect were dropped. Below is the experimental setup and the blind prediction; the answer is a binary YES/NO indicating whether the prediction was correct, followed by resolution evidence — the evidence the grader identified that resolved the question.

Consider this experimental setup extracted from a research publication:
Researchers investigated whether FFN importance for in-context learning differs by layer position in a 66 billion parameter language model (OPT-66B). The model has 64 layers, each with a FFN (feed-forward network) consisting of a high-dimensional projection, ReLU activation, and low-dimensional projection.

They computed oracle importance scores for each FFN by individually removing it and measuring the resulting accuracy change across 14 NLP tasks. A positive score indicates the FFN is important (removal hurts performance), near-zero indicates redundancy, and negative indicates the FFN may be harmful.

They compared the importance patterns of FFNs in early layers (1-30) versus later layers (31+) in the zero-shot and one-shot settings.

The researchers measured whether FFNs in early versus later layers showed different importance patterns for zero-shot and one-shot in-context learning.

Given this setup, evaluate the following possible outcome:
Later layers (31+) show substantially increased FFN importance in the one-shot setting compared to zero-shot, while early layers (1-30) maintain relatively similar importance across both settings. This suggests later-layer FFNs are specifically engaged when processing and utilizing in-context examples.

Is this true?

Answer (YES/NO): NO